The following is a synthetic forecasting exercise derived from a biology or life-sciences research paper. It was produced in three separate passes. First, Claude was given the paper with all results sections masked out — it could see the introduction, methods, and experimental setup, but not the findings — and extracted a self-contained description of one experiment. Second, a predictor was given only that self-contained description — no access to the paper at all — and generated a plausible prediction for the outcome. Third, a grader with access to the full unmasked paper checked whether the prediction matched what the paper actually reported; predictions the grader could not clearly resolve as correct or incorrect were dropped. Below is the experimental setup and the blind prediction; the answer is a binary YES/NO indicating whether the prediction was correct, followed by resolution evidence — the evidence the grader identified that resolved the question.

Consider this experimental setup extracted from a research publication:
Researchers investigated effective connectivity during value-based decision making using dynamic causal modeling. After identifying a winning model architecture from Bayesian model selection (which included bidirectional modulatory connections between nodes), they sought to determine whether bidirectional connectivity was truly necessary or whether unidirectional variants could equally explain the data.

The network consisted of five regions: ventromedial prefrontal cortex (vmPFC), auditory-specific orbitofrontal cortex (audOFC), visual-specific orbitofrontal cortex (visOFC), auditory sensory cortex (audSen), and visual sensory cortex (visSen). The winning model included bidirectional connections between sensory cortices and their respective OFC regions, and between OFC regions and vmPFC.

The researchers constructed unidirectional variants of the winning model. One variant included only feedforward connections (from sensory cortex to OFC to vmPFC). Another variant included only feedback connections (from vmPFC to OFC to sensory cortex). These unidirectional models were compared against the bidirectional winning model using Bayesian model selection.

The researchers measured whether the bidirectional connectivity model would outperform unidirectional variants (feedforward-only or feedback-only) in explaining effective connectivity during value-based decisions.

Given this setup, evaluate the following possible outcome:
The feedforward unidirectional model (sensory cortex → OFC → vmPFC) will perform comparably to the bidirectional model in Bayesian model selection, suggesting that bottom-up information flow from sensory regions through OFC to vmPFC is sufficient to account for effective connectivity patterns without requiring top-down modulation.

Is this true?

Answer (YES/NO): NO